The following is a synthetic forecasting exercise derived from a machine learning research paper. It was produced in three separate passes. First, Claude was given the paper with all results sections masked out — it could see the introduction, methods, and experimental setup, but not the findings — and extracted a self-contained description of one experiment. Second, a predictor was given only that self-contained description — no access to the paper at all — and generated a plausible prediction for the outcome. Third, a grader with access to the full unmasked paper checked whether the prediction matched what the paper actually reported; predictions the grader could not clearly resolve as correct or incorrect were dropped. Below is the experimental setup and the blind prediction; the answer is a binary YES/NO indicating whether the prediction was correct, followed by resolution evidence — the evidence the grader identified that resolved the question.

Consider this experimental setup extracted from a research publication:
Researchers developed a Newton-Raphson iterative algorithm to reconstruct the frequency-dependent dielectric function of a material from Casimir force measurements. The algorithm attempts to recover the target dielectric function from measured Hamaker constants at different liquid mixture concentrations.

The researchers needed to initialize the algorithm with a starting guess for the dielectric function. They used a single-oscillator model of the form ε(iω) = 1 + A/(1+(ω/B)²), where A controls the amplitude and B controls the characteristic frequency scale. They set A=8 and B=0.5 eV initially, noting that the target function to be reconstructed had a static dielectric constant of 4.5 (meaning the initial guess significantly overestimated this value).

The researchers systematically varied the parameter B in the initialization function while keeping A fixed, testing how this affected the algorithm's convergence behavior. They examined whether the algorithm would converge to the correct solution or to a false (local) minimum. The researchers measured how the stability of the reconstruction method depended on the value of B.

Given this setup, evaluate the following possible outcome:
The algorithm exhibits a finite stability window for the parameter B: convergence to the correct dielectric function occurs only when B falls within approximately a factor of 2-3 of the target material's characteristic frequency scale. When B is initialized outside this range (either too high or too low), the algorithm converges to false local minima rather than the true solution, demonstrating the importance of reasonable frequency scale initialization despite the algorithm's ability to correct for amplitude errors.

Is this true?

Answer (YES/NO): NO